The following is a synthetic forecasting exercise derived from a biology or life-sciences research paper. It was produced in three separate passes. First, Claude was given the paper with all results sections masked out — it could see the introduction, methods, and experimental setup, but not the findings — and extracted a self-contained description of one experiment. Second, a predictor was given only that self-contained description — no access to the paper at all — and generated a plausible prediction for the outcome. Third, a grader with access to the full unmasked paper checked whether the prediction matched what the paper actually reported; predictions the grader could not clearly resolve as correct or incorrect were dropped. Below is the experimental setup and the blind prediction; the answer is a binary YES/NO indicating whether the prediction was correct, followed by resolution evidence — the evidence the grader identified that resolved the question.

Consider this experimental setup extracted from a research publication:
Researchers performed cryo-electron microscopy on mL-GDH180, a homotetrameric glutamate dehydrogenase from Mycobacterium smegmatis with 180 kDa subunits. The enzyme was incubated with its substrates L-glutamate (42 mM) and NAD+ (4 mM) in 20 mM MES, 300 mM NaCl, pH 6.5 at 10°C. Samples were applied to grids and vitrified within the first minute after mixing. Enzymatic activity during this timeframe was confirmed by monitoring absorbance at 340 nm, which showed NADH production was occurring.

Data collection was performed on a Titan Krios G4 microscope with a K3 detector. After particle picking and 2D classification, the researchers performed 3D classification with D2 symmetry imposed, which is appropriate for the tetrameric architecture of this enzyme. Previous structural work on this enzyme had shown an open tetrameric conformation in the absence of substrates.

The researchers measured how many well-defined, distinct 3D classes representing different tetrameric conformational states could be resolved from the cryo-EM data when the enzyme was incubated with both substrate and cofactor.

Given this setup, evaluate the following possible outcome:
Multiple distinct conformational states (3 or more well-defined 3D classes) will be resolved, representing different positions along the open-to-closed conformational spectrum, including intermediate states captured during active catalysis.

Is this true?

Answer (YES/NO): YES